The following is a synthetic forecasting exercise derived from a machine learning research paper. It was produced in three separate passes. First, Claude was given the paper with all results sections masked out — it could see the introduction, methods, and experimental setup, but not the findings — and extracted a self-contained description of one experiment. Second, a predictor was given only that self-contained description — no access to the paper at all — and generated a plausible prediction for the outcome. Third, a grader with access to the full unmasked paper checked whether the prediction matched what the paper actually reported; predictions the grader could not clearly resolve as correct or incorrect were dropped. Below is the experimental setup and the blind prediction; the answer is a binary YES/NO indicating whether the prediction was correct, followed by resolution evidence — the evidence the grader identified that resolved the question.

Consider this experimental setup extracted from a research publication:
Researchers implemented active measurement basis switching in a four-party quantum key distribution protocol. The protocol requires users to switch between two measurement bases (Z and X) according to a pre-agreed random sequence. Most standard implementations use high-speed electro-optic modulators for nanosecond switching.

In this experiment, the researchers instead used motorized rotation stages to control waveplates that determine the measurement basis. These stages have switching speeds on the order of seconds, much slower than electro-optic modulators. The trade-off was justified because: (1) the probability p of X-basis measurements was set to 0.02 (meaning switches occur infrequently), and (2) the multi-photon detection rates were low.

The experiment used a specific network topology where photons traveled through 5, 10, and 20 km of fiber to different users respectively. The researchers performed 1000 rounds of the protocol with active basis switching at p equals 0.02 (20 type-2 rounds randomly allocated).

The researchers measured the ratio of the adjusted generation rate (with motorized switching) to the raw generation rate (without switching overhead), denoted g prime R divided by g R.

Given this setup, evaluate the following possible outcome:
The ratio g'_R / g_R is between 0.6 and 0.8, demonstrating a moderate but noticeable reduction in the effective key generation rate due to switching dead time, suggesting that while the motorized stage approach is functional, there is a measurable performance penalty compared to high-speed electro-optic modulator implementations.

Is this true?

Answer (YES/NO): NO